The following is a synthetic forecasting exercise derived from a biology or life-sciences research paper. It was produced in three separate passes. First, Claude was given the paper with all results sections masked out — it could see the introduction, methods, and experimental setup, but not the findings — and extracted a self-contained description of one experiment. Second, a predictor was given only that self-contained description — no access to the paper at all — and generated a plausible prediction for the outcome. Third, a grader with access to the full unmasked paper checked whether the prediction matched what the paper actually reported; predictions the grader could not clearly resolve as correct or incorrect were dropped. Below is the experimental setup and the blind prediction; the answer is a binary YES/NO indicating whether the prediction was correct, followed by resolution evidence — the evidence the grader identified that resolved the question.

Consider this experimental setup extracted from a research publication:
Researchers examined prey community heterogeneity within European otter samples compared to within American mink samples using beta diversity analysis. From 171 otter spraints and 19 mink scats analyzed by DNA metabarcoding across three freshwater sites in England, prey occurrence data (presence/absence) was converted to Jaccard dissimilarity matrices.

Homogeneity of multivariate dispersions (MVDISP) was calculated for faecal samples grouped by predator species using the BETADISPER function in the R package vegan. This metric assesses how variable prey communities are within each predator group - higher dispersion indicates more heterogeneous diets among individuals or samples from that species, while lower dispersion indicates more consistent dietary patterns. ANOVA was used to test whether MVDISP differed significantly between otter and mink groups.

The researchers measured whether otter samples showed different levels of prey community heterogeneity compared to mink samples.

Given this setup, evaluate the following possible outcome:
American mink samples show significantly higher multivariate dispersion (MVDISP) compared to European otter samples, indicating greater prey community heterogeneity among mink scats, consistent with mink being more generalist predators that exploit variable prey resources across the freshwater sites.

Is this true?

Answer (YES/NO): NO